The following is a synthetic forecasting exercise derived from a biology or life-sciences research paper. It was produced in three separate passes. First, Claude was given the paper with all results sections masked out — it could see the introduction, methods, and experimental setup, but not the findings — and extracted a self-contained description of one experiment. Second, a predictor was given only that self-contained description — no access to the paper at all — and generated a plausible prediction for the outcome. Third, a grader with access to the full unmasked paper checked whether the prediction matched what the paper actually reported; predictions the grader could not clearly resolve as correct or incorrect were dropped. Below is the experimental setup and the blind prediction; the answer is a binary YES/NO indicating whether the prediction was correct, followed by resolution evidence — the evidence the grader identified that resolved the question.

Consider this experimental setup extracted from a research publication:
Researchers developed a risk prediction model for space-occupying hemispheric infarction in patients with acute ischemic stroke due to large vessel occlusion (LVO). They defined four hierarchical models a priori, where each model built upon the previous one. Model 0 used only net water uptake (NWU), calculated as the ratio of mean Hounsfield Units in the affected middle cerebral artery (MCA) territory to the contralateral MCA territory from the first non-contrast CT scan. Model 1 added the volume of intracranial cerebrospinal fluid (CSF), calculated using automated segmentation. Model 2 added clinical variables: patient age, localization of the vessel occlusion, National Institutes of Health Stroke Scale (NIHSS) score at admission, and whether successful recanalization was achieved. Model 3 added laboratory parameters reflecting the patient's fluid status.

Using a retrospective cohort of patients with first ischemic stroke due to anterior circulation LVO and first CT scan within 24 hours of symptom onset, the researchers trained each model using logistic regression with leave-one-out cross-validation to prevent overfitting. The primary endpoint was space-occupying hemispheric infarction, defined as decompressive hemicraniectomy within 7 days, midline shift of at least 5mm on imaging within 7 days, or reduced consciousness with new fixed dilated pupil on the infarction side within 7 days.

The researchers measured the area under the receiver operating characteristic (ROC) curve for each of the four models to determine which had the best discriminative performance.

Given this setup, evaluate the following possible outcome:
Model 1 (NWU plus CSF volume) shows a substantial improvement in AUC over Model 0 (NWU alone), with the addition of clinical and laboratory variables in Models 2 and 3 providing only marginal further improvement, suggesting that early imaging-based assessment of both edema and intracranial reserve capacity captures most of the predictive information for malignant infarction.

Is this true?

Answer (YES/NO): NO